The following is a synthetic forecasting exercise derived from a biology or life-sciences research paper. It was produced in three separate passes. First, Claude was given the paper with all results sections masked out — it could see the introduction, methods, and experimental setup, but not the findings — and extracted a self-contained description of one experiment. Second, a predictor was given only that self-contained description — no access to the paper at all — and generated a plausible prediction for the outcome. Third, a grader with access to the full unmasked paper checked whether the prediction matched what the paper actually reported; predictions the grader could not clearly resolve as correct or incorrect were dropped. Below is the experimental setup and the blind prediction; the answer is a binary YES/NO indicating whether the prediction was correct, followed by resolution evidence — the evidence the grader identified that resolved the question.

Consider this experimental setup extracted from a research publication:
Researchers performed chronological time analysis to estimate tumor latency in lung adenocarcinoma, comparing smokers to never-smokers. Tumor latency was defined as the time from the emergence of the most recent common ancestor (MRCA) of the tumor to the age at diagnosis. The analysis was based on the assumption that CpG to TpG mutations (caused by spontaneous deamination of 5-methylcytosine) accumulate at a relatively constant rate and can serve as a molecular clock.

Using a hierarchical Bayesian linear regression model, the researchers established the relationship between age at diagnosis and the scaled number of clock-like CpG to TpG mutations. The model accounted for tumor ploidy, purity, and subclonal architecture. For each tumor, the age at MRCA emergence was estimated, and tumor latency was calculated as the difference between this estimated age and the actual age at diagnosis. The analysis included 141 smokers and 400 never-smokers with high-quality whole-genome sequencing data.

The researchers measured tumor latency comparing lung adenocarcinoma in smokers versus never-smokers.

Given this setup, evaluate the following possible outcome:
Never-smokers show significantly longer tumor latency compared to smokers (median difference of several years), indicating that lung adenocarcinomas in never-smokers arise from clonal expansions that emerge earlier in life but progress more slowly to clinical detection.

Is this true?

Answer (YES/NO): NO